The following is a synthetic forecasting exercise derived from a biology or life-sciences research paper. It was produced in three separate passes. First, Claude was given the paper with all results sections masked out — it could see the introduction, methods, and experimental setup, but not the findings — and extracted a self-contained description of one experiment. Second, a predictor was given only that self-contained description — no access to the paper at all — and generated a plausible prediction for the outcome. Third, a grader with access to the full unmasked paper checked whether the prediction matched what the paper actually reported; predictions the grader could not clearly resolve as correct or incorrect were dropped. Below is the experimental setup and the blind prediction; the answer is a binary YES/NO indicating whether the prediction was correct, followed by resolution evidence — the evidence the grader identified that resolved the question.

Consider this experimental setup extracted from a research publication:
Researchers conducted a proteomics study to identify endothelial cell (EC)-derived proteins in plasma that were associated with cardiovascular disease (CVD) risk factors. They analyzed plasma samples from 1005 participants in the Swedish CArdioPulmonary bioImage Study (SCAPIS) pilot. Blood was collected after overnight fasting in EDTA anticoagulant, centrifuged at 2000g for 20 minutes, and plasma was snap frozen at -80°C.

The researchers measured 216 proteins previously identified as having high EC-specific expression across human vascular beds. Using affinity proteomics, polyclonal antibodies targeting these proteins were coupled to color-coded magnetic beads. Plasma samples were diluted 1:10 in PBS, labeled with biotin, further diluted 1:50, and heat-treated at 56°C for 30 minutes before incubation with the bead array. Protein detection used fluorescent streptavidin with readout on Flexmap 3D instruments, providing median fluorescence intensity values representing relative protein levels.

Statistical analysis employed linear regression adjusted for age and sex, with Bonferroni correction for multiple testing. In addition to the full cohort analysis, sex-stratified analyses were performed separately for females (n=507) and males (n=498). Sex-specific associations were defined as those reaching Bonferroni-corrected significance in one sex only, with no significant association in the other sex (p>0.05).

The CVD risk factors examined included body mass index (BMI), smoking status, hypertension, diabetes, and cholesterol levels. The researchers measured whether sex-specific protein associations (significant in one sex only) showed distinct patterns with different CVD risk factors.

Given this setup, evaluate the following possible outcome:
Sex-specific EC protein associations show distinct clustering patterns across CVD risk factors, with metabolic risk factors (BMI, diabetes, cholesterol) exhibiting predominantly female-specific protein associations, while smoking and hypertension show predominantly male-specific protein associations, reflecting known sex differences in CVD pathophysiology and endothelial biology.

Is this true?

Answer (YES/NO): NO